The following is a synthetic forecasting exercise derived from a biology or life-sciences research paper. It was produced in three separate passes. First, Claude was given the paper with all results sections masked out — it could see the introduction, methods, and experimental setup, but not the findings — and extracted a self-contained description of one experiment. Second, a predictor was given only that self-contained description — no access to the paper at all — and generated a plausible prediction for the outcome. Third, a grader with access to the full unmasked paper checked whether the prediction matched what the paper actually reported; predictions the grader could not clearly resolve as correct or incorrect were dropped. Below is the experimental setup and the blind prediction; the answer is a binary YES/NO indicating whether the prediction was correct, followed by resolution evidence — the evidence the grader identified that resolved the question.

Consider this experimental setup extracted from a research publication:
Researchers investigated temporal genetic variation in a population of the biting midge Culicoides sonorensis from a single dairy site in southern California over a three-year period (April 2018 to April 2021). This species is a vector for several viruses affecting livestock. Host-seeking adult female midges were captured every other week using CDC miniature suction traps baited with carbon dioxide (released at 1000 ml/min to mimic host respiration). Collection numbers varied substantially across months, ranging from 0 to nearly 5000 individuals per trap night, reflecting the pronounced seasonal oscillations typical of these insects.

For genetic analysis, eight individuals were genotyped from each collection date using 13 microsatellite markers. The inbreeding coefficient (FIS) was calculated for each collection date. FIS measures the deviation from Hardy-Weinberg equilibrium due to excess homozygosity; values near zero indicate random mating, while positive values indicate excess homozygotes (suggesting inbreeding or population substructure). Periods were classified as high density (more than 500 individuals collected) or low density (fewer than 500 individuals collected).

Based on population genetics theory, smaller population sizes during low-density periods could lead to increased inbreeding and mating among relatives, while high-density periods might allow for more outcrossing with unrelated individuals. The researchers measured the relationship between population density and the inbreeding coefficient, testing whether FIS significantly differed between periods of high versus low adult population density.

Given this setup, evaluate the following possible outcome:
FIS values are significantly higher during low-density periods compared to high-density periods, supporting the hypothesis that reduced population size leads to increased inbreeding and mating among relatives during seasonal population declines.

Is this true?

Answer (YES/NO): NO